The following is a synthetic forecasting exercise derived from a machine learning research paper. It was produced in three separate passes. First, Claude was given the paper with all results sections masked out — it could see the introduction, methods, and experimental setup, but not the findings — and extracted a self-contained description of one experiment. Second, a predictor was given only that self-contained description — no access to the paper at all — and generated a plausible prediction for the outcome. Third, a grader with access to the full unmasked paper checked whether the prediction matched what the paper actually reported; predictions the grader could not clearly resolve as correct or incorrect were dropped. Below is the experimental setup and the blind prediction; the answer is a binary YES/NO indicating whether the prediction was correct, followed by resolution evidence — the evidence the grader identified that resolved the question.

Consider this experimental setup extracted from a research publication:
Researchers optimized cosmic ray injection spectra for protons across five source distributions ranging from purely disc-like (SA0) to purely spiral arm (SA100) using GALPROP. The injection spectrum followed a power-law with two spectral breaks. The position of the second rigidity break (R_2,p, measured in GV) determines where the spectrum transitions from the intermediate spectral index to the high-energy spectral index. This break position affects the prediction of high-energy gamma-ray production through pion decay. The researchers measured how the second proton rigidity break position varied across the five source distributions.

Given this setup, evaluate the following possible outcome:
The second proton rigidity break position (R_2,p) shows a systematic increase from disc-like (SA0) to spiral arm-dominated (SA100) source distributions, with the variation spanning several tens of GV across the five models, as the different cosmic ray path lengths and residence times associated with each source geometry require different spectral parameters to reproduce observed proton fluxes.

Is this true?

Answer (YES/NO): NO